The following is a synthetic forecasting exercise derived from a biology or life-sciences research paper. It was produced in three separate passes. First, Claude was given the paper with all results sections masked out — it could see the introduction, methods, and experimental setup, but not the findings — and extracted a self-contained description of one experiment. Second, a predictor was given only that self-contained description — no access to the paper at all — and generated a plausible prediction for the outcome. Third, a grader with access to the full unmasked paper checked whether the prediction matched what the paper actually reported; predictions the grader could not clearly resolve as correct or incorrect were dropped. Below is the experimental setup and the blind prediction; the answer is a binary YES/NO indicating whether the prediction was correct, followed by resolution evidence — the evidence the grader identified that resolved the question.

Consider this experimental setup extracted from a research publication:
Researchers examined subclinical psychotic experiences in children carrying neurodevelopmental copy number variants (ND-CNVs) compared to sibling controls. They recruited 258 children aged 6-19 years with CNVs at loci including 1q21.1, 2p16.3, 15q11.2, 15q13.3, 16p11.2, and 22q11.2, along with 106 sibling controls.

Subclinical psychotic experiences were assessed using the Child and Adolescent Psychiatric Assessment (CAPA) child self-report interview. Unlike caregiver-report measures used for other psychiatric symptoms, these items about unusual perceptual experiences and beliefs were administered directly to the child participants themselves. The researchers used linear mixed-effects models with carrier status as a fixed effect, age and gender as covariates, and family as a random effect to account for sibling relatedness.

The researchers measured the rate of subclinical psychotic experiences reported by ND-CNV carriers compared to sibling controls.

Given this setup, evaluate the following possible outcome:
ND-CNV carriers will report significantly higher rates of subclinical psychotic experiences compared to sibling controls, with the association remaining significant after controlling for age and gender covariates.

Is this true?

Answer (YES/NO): YES